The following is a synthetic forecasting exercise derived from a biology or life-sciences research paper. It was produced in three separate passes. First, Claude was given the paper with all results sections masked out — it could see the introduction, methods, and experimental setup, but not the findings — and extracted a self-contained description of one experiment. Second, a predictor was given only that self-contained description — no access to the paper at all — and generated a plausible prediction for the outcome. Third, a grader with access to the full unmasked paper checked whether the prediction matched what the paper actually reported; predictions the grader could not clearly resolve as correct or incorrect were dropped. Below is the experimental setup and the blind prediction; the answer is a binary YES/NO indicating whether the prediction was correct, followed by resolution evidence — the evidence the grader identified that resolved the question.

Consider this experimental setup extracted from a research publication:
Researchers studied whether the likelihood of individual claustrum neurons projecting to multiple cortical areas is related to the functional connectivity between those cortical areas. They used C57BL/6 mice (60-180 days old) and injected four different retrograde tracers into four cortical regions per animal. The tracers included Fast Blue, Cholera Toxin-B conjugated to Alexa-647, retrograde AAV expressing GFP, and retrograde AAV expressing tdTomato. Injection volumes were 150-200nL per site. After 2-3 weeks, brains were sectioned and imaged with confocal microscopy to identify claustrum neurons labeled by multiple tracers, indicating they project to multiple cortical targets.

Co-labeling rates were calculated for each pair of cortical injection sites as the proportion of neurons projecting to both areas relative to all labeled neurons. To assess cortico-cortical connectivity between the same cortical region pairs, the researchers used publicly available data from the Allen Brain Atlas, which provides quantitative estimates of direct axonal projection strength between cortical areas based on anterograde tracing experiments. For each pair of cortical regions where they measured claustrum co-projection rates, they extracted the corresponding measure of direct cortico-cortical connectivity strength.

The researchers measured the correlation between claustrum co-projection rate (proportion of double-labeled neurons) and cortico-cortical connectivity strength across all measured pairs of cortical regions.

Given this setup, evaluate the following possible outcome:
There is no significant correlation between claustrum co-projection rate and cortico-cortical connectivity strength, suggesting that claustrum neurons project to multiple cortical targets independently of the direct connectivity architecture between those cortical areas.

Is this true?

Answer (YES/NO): NO